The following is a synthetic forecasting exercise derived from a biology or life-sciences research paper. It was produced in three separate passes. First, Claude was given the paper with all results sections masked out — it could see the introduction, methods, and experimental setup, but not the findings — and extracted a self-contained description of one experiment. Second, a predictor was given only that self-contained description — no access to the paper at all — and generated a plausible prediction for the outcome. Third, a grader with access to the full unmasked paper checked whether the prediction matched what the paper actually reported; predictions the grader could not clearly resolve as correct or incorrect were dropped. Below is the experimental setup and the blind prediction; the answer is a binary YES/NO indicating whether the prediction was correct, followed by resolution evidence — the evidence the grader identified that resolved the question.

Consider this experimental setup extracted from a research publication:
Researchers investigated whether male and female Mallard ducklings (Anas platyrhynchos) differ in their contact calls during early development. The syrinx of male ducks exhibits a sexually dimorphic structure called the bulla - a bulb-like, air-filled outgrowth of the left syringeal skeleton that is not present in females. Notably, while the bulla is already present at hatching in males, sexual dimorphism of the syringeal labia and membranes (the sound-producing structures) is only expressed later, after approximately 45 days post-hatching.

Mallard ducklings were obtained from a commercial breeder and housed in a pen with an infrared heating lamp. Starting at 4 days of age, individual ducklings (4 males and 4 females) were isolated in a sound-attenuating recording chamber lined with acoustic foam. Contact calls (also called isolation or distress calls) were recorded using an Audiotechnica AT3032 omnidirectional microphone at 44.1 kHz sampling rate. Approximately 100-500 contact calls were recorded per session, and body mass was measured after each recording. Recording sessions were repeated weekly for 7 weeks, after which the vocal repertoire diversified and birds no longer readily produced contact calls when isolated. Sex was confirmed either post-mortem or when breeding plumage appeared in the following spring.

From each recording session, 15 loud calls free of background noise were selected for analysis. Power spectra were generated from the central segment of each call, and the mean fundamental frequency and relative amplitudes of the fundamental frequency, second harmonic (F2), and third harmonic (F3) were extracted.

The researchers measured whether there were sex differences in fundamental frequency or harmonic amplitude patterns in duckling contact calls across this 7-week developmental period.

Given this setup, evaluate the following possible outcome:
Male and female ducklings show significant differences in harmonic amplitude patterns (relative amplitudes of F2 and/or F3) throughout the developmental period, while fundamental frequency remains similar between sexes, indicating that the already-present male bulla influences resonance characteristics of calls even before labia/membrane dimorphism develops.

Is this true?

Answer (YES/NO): NO